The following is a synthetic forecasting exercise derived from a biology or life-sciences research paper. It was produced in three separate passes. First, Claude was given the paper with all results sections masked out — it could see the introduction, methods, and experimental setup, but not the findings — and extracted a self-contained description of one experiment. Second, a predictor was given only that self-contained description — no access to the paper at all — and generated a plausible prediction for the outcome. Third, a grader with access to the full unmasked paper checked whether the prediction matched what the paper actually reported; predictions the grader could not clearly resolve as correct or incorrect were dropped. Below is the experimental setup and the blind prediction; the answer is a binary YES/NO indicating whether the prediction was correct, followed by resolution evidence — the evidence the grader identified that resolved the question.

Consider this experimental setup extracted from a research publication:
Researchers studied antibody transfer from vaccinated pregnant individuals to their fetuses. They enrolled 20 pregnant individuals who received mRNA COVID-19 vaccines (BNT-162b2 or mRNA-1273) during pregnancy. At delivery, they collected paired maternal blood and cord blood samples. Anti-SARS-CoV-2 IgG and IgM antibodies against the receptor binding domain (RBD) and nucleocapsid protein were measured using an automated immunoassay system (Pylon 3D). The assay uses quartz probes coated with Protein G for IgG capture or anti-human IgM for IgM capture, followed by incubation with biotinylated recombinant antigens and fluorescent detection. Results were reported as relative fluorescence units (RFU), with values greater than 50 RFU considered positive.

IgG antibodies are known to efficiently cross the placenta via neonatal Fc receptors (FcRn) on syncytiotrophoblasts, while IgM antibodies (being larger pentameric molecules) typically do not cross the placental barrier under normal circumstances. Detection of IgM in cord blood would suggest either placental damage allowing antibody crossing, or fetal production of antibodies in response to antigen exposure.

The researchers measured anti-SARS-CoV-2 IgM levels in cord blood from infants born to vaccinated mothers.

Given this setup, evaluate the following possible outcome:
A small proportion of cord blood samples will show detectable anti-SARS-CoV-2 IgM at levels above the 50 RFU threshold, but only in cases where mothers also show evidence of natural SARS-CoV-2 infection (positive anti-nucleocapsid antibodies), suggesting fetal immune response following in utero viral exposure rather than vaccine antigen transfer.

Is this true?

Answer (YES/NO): NO